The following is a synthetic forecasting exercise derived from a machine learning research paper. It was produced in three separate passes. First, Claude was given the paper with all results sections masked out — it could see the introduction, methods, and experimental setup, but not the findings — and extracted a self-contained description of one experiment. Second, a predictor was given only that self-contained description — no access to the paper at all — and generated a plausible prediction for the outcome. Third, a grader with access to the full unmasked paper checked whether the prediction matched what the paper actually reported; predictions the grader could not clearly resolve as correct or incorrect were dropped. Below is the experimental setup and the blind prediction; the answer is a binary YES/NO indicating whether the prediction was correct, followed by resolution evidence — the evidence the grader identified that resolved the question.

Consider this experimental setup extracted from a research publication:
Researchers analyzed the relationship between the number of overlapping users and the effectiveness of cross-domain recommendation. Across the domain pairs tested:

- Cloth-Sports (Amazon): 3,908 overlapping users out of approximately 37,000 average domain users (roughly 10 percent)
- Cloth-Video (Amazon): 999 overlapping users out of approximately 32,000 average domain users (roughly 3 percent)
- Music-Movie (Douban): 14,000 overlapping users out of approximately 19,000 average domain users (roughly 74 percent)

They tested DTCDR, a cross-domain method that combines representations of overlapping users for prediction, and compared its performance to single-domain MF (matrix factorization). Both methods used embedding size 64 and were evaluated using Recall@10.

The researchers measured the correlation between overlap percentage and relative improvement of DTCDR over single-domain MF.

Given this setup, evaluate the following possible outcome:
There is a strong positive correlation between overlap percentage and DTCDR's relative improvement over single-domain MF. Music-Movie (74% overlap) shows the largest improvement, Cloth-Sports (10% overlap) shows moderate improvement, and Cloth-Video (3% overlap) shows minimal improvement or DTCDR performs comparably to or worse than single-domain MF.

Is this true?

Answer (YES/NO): NO